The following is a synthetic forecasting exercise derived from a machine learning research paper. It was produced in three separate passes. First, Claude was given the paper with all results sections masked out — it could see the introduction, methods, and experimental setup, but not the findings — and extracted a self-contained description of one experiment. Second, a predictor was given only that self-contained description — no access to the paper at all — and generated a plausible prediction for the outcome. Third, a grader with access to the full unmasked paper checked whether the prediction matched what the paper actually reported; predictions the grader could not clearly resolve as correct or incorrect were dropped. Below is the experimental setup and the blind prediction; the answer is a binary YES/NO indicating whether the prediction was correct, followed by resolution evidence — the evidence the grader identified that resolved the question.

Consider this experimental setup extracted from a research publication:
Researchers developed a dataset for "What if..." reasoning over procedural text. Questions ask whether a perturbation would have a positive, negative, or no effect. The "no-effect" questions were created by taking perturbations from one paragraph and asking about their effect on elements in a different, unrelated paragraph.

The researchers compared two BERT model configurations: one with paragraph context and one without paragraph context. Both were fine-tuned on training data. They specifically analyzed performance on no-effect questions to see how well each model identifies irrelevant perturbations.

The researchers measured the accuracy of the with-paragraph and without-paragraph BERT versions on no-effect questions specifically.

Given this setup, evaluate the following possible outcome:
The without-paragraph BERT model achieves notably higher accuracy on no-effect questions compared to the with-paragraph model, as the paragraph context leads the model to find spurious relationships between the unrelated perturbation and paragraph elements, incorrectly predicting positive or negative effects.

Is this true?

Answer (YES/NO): NO